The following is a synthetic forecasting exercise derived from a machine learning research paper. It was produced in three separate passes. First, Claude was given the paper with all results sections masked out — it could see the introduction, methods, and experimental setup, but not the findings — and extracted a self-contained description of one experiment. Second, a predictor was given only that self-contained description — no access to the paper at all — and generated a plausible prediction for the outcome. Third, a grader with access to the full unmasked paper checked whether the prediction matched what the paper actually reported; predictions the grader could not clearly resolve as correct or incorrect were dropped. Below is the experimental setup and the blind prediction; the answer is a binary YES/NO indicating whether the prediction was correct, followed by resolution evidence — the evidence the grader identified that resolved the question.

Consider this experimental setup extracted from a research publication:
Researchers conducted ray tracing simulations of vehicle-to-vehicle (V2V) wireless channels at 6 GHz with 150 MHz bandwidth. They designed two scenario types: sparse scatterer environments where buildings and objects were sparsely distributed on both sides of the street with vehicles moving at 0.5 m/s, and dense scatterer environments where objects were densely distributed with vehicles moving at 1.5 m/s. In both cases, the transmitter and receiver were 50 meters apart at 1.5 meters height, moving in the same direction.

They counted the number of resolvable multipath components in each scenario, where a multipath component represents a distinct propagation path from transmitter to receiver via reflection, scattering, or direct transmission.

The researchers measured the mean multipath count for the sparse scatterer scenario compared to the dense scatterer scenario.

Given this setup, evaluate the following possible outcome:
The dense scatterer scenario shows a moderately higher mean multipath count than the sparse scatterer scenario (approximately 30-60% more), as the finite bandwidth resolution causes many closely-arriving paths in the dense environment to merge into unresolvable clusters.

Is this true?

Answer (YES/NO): NO